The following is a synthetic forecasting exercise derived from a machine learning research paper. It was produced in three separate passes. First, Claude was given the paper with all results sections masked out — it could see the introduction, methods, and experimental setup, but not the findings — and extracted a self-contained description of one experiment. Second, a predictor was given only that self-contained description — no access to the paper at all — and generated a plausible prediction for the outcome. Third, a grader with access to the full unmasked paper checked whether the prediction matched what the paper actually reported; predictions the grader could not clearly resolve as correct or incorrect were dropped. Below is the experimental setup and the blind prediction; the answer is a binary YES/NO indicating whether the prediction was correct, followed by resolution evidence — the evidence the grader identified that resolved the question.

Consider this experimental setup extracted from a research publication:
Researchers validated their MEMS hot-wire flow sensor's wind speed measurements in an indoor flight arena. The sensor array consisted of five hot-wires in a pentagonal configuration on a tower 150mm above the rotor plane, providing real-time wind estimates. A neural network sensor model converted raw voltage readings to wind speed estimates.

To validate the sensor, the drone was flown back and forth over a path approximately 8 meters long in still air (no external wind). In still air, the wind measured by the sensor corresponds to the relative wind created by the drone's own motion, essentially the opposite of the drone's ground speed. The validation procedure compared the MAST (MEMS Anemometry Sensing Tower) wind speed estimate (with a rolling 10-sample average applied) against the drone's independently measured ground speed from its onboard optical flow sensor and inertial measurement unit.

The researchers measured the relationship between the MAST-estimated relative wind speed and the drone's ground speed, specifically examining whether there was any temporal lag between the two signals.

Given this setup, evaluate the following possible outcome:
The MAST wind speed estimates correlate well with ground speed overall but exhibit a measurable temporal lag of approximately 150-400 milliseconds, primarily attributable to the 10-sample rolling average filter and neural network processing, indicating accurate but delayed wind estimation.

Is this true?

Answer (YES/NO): NO